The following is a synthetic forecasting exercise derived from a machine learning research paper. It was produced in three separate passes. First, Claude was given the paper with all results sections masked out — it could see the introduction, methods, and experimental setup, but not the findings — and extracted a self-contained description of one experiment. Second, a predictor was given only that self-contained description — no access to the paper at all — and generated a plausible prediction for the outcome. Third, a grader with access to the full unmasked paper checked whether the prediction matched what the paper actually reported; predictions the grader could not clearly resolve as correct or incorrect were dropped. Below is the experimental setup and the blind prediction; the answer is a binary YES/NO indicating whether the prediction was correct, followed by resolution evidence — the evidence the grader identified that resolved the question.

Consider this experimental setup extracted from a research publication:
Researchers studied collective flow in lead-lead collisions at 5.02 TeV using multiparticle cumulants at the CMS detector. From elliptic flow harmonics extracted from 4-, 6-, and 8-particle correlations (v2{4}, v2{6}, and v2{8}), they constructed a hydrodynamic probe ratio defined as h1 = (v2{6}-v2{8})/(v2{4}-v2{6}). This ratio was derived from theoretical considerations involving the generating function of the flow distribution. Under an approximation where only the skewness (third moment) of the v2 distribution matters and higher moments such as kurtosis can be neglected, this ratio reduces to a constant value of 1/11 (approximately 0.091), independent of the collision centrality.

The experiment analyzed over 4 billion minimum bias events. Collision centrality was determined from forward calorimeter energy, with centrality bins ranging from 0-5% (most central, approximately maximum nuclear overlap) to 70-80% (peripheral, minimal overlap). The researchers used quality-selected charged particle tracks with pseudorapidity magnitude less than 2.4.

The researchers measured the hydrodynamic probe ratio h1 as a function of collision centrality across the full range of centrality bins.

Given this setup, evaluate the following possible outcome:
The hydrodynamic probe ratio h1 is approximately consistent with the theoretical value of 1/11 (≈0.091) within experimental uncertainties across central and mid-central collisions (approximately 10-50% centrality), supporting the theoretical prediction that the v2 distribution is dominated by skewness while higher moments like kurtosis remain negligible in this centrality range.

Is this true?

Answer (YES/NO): NO